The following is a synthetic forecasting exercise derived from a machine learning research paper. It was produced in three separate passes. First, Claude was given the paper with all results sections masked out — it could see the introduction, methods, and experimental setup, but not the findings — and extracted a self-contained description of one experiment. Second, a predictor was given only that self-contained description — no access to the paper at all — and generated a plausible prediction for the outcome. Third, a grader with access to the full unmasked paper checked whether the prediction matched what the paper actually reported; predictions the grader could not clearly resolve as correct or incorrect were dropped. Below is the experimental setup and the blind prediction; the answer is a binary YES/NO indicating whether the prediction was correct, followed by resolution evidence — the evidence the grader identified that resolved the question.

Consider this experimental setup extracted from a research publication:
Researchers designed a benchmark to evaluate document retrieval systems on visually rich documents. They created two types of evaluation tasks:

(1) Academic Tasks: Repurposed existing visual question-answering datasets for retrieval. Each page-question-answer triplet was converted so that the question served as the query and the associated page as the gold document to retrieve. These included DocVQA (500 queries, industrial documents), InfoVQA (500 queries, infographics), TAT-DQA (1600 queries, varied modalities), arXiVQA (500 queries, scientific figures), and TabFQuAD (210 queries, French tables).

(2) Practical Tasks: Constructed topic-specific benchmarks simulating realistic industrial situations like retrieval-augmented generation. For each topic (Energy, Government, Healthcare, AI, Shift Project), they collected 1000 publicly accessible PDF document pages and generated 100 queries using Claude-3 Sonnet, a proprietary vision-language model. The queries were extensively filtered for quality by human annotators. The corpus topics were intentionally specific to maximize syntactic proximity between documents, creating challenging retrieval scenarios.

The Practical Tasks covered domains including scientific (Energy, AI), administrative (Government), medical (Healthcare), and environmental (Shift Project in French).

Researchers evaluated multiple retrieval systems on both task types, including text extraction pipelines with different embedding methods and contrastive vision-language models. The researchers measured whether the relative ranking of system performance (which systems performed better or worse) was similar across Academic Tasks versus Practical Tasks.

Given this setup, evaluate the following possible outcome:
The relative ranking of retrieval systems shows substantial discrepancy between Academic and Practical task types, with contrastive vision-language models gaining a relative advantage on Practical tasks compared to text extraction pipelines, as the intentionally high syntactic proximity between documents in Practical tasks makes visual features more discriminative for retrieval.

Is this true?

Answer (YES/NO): NO